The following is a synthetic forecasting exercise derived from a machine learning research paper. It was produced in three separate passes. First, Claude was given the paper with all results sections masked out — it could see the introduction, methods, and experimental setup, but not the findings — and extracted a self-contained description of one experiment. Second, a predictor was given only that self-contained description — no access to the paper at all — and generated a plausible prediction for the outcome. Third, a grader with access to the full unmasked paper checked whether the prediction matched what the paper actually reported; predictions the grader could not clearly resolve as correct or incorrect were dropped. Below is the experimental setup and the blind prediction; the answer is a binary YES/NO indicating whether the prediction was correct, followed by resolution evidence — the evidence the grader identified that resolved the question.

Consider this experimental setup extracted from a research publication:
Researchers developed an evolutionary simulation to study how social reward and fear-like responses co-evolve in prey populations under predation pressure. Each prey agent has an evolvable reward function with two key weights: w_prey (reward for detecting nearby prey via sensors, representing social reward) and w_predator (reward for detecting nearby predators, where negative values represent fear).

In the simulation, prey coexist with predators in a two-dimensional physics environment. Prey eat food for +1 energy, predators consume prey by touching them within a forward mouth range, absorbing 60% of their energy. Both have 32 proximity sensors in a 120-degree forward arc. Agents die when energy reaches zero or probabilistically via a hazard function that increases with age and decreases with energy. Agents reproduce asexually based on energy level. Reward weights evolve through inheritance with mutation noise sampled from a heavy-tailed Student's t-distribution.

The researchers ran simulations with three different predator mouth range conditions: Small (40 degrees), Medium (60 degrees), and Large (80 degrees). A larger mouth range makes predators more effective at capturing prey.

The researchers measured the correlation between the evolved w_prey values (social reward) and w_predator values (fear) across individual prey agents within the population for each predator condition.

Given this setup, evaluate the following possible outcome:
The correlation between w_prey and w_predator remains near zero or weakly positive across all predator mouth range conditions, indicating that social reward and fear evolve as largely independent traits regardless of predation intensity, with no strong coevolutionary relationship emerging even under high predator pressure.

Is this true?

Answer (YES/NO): NO